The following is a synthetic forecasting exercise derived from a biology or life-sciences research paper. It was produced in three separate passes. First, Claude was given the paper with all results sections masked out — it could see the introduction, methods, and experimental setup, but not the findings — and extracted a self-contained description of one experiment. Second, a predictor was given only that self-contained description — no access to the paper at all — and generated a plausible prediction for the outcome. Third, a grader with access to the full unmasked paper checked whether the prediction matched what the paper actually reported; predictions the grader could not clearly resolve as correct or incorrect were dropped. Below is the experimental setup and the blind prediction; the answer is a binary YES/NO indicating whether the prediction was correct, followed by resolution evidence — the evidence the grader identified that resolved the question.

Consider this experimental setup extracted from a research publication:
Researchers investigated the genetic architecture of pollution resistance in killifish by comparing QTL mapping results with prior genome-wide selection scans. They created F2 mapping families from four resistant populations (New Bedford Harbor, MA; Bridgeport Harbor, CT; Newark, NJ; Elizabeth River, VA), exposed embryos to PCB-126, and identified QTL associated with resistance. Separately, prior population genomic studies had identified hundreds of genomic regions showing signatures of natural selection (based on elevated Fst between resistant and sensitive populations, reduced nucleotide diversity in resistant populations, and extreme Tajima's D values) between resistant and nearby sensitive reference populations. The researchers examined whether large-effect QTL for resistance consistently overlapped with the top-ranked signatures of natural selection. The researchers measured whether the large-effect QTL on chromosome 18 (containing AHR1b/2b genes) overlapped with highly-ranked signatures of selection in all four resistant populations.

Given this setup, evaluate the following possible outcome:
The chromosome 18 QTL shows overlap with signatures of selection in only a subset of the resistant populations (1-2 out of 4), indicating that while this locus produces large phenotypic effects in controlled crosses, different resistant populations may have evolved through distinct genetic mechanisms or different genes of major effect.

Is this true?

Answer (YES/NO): NO